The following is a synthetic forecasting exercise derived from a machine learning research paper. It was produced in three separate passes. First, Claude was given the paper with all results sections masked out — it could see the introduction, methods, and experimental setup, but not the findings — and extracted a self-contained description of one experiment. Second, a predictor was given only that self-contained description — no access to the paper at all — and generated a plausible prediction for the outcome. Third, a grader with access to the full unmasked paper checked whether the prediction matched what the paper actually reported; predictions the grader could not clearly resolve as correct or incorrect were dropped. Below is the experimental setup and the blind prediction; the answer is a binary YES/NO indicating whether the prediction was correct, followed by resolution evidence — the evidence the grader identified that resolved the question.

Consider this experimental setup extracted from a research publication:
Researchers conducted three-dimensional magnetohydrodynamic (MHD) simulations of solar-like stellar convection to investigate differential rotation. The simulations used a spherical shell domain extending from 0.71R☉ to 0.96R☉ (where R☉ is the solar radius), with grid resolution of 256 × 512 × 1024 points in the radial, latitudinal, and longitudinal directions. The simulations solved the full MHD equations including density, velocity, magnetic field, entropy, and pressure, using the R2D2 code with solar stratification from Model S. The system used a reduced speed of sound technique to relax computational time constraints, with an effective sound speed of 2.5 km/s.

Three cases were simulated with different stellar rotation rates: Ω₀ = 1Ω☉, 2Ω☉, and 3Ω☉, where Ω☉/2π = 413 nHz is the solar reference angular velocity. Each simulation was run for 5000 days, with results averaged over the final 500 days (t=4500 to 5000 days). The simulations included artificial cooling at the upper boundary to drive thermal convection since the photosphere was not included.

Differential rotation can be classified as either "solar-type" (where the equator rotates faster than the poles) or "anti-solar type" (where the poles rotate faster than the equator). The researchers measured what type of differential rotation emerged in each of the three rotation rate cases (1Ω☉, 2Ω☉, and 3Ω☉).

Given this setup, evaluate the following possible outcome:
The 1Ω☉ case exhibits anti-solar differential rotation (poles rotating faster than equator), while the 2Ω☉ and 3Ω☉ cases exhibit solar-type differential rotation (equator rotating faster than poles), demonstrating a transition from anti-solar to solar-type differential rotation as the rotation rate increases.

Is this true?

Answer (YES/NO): NO